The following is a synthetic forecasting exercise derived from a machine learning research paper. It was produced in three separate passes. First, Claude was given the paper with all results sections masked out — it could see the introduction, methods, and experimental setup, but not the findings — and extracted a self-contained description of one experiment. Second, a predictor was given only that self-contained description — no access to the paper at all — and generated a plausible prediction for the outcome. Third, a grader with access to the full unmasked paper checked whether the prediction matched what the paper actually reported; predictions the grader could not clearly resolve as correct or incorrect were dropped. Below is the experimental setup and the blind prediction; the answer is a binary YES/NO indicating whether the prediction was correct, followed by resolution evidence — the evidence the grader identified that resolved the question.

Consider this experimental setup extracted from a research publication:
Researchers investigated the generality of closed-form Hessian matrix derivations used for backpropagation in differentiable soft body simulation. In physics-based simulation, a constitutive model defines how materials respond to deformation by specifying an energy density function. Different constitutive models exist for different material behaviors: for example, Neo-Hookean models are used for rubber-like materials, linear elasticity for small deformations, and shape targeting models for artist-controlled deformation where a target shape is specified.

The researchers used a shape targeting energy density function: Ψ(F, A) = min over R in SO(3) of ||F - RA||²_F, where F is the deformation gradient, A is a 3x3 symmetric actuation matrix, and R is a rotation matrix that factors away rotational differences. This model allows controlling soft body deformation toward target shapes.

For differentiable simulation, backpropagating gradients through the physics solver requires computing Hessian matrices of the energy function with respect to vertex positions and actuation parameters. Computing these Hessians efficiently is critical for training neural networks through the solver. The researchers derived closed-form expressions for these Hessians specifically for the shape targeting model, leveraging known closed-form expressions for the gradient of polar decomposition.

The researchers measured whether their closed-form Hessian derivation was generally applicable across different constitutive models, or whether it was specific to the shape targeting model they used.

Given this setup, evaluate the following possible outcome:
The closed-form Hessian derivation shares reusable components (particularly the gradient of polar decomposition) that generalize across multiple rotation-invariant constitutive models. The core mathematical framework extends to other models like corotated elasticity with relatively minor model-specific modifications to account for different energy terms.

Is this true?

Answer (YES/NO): NO